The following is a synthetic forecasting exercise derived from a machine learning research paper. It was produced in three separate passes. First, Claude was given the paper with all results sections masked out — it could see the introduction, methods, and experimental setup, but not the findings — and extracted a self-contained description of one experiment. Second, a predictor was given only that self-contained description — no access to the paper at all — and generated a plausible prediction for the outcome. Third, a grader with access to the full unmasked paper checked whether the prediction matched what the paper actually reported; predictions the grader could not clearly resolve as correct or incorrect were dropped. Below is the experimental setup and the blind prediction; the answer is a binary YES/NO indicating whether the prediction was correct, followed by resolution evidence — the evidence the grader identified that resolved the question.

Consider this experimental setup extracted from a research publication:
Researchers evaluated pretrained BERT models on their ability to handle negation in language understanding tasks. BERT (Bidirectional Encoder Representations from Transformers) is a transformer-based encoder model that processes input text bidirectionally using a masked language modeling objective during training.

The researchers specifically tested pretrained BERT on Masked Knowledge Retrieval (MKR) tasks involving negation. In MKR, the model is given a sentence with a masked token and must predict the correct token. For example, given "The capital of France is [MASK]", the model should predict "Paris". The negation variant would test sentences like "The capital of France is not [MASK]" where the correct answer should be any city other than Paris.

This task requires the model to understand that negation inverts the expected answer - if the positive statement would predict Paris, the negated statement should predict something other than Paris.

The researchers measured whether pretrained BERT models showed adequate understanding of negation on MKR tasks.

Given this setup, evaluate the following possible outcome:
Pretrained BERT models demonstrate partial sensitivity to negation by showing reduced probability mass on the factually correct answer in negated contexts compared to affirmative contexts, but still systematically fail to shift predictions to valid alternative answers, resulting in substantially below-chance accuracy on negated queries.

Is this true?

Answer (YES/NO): NO